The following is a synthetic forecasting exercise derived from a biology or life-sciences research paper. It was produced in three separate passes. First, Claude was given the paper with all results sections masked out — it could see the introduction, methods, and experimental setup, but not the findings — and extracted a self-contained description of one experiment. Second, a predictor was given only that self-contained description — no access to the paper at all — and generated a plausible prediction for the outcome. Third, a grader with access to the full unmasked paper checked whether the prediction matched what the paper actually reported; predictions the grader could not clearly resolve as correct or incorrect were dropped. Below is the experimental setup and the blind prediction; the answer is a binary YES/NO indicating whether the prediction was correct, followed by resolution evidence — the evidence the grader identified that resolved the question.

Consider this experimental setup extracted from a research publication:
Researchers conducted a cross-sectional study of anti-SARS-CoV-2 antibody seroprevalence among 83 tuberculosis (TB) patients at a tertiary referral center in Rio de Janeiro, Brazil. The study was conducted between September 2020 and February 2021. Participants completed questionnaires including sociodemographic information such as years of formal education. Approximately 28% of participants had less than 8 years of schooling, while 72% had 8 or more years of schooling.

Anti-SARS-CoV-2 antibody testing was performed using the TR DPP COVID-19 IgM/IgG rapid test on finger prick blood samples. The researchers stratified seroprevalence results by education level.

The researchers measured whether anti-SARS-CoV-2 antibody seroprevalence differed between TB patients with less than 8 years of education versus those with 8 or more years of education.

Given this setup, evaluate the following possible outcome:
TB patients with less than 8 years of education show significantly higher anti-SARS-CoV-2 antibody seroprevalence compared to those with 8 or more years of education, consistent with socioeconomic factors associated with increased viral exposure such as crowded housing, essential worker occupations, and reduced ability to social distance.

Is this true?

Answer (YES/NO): NO